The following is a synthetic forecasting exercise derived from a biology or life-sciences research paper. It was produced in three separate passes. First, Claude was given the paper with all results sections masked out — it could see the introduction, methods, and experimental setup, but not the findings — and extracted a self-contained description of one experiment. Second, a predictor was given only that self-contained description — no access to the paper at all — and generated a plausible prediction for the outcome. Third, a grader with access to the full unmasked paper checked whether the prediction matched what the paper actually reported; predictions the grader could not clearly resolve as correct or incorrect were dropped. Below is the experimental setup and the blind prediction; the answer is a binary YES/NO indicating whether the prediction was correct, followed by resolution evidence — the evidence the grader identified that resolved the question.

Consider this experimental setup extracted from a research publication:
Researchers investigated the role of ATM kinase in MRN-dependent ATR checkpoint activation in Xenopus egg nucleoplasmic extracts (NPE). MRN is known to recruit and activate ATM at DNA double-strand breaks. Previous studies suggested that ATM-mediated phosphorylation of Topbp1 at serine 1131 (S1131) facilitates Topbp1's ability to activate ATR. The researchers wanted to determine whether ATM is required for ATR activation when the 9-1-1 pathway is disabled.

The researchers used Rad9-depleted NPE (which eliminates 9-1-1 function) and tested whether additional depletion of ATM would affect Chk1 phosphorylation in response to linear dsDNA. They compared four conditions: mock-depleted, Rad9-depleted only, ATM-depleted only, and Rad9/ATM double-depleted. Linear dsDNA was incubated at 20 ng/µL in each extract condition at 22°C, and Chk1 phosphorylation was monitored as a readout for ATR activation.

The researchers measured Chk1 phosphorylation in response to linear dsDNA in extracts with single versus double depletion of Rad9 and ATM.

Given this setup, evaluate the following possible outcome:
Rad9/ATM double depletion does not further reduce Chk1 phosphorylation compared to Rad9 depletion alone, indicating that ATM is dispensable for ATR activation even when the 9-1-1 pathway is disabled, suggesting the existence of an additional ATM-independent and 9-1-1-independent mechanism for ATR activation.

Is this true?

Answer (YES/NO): NO